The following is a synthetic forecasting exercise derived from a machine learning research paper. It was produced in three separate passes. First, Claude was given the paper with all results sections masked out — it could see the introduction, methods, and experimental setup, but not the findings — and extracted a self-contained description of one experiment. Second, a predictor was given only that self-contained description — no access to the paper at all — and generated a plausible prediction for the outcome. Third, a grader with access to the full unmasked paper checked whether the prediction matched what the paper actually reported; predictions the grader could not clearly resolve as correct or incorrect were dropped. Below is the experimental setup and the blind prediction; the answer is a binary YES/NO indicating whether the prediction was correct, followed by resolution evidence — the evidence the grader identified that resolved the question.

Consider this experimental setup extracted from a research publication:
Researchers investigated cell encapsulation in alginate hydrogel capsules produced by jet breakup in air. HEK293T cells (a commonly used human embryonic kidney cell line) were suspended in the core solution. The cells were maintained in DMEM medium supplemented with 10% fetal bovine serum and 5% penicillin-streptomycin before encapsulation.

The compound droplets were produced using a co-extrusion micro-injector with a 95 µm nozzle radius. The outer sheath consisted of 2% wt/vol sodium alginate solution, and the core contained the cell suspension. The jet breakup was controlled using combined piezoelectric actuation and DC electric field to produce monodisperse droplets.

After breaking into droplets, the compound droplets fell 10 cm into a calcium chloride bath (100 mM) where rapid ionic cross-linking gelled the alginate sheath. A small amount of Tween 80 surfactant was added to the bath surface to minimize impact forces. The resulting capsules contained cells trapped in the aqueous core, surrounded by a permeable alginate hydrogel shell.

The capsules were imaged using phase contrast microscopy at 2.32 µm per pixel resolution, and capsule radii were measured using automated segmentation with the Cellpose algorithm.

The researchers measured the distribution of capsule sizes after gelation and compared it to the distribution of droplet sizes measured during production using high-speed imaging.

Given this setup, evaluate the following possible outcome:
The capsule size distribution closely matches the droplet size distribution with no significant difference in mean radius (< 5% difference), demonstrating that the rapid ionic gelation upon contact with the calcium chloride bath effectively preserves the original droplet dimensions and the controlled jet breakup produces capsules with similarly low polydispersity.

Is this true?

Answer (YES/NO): NO